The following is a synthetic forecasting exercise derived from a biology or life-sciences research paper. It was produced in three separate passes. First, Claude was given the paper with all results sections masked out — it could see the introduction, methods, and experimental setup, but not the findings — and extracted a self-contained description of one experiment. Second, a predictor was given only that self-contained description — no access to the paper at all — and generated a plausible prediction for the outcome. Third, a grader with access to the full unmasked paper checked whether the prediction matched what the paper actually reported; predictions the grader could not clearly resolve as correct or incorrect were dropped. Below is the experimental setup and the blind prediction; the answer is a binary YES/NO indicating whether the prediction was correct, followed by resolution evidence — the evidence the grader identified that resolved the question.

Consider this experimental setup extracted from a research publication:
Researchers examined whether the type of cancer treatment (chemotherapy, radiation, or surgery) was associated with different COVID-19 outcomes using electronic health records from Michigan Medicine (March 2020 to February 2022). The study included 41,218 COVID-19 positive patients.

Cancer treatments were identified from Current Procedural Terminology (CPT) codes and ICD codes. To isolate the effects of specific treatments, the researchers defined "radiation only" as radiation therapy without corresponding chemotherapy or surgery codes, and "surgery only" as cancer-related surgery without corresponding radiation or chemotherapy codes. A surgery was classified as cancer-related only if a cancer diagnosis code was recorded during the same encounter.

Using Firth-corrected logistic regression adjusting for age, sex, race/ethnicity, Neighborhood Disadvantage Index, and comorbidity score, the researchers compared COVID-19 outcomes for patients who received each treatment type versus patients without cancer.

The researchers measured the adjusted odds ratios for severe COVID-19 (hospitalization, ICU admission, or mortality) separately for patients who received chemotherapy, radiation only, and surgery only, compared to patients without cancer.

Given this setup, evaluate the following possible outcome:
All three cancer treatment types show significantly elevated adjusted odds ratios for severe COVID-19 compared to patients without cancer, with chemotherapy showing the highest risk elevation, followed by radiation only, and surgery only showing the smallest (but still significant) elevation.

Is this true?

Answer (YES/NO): NO